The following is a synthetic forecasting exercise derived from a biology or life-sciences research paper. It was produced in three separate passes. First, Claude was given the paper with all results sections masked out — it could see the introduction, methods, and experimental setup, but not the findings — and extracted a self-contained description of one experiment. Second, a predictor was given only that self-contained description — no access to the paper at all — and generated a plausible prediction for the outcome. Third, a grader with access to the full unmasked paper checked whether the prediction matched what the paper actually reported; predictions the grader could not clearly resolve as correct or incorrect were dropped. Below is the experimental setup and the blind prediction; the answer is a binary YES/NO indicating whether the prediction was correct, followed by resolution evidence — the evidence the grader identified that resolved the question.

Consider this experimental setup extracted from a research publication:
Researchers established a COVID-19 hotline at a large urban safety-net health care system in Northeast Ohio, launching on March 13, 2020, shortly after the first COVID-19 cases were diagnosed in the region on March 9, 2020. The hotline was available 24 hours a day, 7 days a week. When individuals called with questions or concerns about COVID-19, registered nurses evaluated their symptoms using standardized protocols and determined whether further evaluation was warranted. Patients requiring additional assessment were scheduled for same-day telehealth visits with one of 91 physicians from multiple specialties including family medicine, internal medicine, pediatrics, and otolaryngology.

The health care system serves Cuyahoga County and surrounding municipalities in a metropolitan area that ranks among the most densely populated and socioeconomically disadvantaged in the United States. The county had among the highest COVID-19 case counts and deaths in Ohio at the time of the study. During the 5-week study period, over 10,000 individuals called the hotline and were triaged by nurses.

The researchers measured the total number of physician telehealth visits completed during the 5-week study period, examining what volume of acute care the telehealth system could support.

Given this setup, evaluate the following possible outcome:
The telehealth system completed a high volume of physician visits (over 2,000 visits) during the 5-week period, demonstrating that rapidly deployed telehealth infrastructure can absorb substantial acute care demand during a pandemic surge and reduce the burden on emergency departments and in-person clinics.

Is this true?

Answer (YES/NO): YES